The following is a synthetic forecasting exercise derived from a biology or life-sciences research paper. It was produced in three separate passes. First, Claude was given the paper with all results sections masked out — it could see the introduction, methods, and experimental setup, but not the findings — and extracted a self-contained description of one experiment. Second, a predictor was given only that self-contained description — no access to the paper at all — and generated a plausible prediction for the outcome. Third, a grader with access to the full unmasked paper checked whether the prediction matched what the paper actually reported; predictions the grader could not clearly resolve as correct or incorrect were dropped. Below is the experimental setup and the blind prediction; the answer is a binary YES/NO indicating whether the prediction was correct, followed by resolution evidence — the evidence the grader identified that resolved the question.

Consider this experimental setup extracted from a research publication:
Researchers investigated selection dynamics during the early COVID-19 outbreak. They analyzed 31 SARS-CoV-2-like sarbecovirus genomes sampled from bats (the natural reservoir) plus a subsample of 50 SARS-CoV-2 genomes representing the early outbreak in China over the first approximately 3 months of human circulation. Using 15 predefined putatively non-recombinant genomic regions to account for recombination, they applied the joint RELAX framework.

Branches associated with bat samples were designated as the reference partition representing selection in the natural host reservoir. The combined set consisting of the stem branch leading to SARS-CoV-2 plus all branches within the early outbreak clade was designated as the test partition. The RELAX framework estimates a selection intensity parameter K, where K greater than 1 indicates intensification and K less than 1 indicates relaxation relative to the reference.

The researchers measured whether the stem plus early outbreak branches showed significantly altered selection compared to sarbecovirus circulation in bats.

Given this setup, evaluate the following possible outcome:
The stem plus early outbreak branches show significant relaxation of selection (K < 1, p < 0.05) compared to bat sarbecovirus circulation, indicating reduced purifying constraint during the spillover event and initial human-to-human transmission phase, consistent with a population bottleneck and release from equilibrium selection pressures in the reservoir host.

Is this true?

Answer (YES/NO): YES